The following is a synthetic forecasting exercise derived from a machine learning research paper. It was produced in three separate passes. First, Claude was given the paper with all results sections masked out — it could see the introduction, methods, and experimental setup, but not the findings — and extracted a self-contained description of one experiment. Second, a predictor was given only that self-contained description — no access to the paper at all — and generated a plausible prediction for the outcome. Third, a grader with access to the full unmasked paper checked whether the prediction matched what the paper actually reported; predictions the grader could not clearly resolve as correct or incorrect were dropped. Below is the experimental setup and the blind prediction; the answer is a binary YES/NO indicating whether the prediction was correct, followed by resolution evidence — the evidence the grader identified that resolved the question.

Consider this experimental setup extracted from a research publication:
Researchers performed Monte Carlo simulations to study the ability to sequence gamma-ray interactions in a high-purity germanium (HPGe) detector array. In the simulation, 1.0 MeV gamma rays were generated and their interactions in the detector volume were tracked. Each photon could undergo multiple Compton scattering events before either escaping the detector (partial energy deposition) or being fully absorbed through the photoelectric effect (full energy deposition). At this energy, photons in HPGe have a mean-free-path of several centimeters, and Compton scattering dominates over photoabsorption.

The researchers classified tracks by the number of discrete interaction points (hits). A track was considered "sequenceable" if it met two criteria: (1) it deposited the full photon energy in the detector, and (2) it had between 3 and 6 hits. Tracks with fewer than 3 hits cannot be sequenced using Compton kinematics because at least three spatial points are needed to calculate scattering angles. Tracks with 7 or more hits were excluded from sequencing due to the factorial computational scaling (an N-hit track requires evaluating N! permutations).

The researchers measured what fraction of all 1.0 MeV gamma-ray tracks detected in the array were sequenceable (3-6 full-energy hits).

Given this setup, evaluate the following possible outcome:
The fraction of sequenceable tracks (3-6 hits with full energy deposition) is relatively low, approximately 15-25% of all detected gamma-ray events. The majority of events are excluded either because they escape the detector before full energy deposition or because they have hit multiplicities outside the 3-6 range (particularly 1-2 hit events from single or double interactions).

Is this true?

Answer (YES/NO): NO